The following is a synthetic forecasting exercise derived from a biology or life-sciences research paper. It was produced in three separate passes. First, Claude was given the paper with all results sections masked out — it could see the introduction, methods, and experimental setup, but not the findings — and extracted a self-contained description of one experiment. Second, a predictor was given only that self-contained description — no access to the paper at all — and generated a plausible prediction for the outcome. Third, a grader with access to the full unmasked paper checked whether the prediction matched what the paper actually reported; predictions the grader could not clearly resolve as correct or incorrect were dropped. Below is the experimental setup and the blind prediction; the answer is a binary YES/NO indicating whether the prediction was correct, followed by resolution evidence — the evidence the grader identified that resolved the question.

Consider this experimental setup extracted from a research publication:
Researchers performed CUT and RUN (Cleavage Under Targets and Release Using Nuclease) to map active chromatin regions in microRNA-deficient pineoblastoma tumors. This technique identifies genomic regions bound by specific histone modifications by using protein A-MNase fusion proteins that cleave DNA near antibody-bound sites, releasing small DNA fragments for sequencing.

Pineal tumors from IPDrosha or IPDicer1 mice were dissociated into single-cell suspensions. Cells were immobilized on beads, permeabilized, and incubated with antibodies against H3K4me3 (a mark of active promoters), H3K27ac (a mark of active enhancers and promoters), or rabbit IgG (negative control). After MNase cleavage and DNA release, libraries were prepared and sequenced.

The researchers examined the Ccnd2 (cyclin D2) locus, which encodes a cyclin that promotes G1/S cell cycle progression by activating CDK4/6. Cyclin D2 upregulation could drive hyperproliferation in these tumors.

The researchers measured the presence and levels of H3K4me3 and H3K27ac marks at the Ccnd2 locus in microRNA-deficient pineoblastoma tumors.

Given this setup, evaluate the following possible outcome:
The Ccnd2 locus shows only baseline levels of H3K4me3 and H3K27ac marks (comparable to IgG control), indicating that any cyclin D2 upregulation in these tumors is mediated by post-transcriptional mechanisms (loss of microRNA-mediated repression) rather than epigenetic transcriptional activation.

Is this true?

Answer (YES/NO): NO